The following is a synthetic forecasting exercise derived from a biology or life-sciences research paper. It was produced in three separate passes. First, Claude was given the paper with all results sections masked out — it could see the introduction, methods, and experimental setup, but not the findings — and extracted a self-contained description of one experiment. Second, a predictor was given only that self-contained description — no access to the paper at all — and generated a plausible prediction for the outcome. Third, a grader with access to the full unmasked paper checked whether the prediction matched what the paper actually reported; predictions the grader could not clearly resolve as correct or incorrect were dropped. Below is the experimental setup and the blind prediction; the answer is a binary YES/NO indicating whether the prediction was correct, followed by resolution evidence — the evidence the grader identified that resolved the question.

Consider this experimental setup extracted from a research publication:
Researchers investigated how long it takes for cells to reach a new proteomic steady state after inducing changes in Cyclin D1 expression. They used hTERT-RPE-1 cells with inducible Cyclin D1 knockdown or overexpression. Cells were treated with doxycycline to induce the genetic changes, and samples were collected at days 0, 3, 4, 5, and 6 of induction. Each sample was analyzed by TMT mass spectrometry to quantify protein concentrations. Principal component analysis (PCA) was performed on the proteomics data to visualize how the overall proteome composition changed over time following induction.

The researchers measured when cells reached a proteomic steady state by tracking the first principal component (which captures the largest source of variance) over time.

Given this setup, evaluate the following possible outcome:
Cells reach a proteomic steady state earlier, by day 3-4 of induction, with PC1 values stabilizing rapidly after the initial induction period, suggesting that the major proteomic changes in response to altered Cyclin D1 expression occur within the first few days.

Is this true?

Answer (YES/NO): YES